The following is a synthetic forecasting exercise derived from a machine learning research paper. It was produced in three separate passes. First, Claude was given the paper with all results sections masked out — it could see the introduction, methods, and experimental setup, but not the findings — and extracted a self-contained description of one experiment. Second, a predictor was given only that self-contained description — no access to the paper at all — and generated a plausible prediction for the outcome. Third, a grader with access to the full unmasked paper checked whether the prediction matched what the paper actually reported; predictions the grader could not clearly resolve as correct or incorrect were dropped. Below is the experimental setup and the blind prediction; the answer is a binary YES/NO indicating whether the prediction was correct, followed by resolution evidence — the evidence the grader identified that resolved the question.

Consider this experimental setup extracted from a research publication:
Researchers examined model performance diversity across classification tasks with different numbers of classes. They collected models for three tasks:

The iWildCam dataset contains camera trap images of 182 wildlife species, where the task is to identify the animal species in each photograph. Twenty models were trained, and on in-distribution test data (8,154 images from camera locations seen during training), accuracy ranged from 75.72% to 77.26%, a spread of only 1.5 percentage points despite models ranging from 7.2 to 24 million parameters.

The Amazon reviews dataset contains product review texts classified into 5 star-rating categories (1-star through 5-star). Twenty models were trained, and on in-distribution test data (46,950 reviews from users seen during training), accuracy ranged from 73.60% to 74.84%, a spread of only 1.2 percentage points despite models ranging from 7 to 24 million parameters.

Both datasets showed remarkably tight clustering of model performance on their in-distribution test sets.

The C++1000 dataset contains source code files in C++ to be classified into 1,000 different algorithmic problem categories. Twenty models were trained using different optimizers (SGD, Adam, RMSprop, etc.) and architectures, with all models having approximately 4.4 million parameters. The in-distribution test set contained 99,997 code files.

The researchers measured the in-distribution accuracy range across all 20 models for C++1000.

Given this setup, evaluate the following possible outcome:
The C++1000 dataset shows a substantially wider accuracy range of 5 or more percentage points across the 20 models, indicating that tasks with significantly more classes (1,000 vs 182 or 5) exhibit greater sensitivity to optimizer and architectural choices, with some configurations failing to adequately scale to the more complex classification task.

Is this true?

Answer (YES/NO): YES